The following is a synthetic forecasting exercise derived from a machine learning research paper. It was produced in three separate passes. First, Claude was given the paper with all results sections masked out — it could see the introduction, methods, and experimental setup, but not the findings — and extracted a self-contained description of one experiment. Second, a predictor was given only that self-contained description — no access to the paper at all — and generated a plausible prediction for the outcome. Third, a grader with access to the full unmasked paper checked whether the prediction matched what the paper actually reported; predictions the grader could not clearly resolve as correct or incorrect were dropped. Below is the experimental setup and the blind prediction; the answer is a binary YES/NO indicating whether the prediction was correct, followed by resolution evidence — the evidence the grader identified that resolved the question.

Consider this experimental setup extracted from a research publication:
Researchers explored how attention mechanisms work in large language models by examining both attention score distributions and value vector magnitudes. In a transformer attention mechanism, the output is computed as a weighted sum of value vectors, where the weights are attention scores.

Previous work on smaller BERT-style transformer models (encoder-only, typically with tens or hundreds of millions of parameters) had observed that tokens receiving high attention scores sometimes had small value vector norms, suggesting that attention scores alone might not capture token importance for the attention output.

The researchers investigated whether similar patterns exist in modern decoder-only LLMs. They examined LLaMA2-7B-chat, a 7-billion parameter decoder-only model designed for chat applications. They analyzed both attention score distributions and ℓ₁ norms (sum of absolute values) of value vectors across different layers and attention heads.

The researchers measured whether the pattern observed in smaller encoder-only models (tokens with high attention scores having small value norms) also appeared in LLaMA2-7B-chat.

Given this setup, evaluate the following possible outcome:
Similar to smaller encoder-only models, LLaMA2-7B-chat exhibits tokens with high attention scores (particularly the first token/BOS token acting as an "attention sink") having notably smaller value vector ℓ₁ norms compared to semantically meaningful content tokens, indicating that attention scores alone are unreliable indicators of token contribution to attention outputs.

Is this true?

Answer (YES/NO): YES